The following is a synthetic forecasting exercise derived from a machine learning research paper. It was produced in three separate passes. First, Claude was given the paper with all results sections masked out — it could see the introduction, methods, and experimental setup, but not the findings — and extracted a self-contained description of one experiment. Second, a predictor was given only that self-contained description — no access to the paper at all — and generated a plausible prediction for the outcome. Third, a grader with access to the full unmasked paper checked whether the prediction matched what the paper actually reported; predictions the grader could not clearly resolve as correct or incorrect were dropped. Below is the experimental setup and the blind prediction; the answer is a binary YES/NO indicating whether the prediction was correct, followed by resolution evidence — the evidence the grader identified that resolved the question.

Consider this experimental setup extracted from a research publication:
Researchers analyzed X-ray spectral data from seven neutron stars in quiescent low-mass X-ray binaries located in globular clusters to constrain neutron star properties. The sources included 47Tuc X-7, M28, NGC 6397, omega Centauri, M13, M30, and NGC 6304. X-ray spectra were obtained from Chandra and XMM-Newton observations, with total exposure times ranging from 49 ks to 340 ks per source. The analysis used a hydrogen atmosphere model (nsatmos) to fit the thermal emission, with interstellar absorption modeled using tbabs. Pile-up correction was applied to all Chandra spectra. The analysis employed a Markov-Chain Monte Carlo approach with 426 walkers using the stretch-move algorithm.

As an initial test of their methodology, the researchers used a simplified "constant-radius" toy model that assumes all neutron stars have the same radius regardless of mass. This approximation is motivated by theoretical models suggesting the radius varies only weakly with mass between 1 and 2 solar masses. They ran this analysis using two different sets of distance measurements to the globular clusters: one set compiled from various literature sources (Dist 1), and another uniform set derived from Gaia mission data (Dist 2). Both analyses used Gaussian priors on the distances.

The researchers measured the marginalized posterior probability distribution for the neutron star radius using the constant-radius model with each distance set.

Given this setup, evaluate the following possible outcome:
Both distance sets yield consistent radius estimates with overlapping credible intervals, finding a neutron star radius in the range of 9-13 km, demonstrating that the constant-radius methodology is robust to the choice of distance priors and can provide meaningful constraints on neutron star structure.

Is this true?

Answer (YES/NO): YES